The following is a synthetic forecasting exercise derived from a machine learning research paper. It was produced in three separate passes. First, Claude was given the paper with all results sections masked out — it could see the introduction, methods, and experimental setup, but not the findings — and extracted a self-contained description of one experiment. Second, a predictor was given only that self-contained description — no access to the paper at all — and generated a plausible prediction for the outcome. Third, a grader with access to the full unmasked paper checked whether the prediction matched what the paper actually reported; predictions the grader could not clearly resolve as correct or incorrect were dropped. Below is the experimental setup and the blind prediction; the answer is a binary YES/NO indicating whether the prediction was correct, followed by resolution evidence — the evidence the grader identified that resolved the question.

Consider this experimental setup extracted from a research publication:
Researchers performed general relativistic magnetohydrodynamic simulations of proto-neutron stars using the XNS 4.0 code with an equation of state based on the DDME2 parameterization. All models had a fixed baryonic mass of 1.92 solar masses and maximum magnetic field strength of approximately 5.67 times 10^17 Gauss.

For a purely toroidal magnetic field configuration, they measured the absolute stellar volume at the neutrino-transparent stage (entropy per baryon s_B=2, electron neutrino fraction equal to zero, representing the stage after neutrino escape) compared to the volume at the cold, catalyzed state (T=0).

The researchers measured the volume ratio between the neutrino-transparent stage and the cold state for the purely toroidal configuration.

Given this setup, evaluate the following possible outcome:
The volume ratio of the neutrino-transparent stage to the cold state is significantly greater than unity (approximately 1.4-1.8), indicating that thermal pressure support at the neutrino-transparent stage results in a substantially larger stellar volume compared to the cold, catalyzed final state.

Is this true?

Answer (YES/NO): NO